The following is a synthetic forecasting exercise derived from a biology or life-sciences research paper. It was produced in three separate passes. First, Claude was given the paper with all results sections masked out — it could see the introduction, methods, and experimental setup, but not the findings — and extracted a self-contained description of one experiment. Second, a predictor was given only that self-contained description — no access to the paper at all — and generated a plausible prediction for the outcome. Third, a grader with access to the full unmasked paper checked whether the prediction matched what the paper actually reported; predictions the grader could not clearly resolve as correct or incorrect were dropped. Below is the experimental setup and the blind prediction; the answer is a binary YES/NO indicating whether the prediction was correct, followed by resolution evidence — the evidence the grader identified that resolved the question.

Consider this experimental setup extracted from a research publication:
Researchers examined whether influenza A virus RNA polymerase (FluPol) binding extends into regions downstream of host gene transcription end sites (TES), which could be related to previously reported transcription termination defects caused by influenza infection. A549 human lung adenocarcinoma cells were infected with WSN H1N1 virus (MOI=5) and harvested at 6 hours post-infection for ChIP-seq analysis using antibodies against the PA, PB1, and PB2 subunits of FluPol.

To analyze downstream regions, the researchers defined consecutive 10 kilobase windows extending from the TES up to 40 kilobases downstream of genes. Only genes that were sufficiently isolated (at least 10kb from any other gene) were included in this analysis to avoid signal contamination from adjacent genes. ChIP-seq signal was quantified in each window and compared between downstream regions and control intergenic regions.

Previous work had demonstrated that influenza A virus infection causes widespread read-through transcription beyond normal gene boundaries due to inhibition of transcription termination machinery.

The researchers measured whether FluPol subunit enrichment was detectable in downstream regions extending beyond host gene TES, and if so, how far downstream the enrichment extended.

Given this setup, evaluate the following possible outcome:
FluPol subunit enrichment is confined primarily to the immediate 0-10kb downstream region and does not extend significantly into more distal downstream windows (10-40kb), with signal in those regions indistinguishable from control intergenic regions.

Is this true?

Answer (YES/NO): NO